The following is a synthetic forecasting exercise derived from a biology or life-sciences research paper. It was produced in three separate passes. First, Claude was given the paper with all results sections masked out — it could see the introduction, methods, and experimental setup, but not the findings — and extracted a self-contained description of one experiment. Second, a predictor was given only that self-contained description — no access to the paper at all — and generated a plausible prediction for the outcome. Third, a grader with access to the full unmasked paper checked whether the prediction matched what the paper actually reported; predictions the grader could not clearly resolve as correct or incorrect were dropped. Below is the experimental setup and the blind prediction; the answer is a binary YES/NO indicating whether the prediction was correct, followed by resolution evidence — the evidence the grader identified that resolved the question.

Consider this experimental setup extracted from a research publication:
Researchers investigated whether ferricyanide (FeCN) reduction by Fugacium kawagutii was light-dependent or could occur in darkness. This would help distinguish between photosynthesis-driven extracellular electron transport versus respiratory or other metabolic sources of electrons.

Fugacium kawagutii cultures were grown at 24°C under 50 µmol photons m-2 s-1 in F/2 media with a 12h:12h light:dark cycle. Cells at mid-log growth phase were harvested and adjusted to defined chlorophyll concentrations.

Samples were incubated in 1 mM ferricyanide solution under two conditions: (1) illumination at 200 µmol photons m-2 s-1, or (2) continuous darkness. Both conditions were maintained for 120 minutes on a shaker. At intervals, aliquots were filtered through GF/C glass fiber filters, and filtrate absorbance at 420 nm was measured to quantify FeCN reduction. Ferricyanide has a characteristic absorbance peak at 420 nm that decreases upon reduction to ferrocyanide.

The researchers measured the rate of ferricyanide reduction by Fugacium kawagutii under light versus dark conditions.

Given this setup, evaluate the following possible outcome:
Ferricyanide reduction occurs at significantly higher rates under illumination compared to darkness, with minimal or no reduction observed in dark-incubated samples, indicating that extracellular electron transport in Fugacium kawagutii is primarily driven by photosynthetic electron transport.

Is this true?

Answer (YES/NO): NO